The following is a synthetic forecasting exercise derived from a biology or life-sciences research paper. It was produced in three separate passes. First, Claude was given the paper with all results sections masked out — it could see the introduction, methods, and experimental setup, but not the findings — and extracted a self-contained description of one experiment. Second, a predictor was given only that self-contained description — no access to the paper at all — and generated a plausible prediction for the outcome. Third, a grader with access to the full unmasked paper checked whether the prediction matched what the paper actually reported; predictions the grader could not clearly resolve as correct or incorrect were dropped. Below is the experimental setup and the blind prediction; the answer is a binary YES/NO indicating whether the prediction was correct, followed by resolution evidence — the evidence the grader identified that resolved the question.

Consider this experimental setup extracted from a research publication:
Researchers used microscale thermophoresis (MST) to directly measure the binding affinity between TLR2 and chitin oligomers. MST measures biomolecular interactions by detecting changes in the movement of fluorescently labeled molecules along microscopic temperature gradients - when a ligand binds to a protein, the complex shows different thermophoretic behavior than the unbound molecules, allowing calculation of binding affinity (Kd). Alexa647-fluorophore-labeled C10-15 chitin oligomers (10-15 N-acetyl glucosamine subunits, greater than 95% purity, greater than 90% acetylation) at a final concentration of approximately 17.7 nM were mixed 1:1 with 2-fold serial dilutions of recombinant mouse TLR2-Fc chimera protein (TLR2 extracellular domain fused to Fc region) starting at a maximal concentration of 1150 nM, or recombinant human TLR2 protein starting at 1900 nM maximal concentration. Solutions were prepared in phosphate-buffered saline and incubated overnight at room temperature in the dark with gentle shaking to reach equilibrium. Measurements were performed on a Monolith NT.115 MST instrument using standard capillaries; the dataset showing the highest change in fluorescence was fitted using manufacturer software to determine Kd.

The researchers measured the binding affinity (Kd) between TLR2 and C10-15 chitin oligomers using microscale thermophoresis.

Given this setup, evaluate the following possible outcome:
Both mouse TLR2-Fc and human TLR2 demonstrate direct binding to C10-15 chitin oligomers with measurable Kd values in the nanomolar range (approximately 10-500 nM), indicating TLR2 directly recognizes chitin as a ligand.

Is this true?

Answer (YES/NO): YES